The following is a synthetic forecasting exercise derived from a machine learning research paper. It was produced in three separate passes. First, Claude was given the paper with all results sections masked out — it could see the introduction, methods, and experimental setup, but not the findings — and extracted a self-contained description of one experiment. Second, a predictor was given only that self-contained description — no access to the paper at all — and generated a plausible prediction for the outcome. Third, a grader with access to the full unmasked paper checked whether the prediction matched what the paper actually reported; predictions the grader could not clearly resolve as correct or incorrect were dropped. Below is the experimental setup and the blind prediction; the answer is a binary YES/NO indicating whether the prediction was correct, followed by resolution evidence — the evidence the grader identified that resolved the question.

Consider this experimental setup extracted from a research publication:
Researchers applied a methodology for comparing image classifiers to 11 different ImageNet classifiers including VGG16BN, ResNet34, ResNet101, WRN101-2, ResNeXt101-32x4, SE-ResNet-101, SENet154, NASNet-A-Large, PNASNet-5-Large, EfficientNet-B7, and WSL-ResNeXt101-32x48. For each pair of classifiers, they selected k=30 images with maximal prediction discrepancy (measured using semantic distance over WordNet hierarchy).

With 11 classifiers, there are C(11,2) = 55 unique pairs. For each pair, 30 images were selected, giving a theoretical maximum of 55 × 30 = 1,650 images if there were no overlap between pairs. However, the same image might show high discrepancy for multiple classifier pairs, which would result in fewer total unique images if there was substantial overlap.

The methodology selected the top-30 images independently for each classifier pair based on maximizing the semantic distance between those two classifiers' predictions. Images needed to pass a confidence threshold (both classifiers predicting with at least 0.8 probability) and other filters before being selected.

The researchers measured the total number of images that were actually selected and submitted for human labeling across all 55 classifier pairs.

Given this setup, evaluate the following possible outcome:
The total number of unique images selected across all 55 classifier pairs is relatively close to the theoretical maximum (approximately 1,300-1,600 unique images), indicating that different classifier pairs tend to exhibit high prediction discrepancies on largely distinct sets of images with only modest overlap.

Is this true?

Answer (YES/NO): NO